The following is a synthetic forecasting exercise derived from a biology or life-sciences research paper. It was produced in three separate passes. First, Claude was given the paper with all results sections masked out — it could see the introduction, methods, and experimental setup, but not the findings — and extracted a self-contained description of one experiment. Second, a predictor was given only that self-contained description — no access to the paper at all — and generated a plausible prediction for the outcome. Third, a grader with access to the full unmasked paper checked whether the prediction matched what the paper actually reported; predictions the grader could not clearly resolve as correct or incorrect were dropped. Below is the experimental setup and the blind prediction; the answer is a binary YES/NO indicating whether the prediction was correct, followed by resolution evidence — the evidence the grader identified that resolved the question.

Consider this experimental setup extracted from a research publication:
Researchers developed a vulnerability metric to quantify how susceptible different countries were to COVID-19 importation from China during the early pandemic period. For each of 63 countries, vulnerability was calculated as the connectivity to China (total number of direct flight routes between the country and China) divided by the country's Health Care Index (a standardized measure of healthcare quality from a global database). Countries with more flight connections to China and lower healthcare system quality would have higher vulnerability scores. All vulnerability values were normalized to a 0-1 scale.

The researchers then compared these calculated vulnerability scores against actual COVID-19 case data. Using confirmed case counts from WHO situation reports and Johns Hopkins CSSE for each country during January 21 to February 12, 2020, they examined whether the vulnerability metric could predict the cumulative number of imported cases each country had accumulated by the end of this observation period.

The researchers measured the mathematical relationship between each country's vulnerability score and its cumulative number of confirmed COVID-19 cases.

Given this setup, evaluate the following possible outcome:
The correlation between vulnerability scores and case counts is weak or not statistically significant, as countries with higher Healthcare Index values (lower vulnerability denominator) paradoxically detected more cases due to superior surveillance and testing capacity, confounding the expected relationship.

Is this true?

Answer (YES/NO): NO